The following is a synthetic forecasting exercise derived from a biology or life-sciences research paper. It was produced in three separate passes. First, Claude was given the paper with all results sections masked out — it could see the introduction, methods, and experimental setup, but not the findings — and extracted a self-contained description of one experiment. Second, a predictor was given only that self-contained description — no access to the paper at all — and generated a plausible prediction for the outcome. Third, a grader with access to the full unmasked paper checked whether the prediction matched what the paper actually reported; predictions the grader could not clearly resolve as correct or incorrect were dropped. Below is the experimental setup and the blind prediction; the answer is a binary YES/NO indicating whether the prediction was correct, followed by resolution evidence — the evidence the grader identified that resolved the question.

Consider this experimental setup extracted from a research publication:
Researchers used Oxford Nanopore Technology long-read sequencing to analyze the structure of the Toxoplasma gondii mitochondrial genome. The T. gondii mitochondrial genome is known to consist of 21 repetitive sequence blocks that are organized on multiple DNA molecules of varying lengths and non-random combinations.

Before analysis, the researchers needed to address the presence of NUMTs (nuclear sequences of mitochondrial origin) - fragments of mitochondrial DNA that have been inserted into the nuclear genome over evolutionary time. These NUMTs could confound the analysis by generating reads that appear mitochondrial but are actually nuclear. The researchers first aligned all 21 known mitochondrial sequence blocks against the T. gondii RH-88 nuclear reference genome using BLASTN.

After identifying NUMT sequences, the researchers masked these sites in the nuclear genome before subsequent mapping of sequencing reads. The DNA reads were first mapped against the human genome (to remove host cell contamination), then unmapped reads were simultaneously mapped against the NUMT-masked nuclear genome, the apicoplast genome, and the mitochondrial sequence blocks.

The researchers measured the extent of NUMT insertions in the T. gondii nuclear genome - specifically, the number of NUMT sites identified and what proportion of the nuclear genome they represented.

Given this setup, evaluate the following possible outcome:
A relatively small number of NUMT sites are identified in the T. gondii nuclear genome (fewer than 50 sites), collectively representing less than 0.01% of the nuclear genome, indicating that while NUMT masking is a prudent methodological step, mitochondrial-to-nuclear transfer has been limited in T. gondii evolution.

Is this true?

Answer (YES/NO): NO